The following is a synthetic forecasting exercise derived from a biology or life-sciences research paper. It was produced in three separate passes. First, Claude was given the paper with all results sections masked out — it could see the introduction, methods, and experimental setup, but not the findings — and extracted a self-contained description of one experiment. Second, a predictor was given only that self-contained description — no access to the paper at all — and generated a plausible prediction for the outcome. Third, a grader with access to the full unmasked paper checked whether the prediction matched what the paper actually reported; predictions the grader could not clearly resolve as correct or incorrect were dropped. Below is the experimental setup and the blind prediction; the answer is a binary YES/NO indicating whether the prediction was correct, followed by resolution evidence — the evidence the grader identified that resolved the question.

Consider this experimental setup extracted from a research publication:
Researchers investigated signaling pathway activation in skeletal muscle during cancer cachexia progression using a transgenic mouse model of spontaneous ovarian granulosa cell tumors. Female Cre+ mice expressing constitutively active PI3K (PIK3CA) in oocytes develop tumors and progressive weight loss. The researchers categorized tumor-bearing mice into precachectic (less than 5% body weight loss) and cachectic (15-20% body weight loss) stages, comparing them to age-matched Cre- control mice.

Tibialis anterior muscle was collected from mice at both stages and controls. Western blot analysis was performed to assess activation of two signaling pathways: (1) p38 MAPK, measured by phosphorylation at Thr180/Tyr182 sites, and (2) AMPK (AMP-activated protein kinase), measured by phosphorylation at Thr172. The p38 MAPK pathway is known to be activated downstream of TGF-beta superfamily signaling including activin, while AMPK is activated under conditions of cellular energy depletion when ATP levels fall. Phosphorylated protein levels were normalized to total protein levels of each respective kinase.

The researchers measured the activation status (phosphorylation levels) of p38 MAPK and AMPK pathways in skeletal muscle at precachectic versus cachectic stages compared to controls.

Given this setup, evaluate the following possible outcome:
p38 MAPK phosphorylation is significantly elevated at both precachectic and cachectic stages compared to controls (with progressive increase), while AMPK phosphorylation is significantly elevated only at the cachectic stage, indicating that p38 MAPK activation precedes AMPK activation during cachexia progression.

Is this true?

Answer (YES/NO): NO